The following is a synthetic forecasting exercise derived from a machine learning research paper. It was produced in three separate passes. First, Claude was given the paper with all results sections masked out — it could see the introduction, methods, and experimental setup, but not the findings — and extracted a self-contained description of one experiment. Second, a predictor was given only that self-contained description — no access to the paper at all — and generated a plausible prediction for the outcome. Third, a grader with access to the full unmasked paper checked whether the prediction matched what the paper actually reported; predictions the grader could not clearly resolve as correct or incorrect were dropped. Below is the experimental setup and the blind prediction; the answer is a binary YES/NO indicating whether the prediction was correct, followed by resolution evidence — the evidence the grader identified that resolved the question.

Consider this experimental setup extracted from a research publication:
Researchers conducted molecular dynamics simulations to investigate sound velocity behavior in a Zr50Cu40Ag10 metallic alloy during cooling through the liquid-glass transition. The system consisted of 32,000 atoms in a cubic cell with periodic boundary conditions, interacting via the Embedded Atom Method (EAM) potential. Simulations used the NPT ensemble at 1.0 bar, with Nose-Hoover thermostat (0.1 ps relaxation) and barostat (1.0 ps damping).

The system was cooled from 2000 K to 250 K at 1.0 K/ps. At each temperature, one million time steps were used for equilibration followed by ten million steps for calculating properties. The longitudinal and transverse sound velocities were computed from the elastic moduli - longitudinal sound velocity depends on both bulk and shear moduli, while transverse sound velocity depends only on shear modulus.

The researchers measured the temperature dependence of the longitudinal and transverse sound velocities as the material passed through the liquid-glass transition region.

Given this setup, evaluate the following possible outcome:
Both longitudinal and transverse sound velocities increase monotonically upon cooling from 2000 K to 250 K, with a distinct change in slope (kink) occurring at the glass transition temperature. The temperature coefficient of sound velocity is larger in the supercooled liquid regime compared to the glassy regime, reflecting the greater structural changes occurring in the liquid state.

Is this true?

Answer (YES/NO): NO